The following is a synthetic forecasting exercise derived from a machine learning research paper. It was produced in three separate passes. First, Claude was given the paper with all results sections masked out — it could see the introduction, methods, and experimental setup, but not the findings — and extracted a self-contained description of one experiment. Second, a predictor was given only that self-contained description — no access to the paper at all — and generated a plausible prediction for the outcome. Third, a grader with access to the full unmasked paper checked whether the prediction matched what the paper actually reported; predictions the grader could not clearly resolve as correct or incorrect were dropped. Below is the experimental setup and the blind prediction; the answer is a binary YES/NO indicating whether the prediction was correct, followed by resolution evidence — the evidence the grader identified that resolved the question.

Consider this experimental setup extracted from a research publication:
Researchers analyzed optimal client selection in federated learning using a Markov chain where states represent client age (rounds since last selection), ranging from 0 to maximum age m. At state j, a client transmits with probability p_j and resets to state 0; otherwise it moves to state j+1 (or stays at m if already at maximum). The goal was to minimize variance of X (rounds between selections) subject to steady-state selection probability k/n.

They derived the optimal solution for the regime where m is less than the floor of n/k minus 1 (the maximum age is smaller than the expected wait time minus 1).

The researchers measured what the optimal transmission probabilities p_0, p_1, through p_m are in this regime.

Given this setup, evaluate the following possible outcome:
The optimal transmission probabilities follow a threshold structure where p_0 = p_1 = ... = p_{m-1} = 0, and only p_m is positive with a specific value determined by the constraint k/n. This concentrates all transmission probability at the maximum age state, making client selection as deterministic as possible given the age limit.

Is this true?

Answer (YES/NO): YES